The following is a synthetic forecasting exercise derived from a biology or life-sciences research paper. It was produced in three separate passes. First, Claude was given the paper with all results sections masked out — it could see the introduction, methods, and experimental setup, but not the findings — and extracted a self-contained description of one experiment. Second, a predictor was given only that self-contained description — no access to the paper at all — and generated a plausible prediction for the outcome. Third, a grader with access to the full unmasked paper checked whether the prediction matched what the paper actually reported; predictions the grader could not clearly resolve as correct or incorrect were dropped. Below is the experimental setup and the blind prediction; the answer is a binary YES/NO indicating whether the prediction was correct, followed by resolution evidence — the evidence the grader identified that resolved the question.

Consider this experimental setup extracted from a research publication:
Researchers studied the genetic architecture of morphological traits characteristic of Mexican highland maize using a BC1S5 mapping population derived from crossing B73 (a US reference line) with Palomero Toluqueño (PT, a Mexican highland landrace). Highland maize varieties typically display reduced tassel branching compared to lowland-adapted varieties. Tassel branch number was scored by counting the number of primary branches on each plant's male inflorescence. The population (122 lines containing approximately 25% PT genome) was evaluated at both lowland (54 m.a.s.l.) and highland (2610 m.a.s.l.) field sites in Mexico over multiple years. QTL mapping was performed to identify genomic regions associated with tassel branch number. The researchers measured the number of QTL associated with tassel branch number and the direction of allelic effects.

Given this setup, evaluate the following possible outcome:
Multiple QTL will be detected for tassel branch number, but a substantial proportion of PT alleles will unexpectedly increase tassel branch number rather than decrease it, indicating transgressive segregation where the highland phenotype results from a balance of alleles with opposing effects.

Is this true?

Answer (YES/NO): YES